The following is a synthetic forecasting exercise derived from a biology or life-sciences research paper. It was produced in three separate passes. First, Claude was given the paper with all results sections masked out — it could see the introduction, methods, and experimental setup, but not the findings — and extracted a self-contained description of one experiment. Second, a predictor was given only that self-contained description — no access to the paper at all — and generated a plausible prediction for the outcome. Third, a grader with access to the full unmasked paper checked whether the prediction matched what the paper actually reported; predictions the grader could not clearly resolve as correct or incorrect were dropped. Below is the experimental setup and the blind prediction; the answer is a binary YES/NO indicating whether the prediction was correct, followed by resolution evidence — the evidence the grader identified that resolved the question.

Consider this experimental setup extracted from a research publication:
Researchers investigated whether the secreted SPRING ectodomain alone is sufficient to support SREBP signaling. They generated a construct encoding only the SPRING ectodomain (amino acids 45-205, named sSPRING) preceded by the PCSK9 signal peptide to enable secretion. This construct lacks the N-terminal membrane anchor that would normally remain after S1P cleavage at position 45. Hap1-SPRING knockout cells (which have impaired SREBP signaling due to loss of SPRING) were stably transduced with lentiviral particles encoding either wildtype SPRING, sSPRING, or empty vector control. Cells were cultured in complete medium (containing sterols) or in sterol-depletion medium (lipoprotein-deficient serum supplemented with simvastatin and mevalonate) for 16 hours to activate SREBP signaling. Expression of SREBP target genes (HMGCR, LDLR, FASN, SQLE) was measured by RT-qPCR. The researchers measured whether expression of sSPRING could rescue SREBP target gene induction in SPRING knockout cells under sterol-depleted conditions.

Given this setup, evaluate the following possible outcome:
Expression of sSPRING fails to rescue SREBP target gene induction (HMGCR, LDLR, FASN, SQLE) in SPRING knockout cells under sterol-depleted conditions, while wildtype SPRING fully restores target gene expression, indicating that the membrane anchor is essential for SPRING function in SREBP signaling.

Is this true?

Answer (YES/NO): NO